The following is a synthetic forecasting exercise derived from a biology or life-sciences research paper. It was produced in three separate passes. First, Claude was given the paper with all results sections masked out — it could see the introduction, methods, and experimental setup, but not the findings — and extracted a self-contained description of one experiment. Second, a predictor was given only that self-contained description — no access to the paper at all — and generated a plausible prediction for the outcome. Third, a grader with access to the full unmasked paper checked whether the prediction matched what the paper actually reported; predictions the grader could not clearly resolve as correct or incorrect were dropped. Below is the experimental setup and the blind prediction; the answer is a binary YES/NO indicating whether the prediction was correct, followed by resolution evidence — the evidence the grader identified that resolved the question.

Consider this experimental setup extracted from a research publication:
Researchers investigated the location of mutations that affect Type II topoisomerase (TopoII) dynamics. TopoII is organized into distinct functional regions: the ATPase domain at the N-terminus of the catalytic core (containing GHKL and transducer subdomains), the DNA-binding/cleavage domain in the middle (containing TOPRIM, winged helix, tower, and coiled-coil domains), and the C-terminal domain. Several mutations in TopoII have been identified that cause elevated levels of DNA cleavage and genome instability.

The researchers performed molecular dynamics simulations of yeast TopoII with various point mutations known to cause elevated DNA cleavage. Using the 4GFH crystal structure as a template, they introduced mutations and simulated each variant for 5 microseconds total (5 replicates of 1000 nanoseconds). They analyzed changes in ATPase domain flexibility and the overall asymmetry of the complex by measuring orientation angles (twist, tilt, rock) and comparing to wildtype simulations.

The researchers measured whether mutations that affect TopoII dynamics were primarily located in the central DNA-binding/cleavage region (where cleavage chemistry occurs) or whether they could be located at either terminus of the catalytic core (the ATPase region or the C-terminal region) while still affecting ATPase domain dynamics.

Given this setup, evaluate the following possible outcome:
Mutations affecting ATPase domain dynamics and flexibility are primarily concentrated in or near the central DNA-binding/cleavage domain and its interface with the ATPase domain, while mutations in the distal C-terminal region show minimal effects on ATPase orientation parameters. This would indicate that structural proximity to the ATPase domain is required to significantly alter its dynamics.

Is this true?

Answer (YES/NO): NO